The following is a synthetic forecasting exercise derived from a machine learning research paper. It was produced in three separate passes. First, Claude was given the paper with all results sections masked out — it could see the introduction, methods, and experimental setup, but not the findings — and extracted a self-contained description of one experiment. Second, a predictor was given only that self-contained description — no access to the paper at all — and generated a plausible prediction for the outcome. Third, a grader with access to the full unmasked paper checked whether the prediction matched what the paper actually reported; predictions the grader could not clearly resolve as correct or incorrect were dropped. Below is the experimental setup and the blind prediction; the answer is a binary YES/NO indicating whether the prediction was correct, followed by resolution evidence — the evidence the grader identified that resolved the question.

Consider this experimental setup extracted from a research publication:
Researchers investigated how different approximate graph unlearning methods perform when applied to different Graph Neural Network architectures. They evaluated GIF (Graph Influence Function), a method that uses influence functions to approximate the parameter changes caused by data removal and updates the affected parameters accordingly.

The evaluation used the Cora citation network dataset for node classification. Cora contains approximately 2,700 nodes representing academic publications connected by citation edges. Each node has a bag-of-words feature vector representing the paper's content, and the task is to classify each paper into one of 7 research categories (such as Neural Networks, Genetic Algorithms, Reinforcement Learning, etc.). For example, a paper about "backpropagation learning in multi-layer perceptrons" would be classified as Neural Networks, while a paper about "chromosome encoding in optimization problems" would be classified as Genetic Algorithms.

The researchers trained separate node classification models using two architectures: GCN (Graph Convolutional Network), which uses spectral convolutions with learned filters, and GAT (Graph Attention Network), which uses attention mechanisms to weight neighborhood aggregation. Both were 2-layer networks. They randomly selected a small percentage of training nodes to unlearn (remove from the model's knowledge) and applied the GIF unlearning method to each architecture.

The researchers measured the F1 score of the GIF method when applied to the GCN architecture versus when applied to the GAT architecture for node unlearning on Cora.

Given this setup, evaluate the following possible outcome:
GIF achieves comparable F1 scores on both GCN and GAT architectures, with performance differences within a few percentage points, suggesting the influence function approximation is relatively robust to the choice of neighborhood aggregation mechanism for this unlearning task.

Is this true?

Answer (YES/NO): NO